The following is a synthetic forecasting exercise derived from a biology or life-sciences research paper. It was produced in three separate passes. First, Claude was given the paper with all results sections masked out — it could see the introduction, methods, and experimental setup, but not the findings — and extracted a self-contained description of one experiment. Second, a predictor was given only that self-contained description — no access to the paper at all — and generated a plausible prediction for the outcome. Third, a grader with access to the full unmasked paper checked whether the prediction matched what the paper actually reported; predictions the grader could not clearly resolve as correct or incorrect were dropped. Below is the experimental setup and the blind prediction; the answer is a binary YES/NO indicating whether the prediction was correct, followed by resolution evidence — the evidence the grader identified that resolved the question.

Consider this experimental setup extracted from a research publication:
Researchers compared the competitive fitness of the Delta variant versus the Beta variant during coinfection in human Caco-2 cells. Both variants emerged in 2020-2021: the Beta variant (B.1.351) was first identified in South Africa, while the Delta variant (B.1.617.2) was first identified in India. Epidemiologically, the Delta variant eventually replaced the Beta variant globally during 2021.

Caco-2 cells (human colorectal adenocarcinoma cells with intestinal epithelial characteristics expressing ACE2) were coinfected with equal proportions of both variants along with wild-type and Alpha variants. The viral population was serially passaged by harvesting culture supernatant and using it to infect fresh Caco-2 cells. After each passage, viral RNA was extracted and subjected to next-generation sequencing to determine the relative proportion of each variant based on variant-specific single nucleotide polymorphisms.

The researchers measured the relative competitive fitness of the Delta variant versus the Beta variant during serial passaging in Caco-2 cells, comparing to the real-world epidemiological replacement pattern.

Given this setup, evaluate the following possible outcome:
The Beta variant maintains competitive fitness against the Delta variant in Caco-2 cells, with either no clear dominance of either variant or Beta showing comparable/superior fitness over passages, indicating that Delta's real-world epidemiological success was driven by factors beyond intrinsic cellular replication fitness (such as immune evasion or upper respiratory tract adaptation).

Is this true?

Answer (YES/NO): YES